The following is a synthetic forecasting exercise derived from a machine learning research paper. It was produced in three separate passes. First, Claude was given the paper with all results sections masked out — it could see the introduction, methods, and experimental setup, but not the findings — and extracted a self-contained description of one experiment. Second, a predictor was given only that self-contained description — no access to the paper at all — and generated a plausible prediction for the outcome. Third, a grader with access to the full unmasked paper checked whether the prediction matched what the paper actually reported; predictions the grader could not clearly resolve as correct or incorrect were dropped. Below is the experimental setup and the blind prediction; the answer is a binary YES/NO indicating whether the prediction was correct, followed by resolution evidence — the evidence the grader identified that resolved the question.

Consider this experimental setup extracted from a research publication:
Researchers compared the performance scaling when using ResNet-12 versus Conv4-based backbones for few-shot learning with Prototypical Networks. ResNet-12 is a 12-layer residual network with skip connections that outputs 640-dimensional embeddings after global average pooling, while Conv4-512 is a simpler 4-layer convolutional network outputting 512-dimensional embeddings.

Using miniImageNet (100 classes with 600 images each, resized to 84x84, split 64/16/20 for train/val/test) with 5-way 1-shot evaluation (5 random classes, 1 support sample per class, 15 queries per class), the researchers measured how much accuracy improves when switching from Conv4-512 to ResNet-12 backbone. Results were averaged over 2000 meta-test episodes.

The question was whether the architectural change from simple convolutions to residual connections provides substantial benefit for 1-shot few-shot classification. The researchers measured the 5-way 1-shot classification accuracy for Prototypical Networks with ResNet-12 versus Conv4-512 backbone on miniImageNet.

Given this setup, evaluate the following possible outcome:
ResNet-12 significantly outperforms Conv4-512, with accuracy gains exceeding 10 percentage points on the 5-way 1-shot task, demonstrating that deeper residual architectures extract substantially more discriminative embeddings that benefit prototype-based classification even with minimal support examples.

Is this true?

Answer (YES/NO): NO